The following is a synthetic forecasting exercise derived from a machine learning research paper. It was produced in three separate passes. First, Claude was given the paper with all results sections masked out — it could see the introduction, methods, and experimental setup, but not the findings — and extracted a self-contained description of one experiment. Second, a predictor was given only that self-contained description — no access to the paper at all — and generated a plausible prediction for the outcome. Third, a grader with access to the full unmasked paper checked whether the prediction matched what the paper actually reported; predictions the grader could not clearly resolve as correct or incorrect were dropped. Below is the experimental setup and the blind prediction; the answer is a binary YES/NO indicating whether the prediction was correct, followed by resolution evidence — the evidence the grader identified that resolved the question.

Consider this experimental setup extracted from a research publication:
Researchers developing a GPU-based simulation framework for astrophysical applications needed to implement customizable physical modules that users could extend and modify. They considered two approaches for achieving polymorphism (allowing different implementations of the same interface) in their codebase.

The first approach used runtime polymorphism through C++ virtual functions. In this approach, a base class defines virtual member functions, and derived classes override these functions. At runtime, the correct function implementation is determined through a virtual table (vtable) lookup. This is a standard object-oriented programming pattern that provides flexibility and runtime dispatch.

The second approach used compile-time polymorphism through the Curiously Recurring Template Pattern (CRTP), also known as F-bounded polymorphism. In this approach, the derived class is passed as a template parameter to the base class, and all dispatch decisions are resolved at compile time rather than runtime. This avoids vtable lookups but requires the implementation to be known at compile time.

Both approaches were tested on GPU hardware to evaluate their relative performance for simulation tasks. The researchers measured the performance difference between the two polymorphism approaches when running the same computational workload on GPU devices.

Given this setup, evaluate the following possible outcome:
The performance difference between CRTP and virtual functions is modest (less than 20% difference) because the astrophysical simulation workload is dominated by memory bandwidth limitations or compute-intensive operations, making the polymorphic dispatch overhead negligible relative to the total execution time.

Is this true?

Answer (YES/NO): NO